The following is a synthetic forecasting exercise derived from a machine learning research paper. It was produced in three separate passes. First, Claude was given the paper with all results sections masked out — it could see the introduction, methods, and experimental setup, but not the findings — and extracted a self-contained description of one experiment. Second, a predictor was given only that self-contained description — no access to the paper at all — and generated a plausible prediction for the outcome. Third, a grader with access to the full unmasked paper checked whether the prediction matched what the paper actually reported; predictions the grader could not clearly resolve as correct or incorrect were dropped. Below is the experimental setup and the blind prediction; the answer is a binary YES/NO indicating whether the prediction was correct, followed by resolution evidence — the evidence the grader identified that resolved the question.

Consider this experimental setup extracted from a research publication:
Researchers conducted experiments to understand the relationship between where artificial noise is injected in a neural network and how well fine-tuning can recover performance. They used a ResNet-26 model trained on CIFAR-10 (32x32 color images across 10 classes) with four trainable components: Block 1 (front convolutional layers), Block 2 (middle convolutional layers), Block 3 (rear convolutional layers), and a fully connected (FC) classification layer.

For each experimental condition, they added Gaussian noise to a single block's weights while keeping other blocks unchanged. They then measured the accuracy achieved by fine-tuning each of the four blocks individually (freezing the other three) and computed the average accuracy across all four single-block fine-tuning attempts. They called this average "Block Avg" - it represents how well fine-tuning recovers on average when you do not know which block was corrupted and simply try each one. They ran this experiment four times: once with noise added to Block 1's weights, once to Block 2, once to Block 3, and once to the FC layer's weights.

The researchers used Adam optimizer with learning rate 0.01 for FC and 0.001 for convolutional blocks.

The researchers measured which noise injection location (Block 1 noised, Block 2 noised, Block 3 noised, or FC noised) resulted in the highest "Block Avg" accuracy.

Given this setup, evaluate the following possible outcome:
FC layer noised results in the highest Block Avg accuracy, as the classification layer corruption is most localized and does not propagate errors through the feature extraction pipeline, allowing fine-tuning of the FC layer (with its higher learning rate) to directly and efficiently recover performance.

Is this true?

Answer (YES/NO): NO